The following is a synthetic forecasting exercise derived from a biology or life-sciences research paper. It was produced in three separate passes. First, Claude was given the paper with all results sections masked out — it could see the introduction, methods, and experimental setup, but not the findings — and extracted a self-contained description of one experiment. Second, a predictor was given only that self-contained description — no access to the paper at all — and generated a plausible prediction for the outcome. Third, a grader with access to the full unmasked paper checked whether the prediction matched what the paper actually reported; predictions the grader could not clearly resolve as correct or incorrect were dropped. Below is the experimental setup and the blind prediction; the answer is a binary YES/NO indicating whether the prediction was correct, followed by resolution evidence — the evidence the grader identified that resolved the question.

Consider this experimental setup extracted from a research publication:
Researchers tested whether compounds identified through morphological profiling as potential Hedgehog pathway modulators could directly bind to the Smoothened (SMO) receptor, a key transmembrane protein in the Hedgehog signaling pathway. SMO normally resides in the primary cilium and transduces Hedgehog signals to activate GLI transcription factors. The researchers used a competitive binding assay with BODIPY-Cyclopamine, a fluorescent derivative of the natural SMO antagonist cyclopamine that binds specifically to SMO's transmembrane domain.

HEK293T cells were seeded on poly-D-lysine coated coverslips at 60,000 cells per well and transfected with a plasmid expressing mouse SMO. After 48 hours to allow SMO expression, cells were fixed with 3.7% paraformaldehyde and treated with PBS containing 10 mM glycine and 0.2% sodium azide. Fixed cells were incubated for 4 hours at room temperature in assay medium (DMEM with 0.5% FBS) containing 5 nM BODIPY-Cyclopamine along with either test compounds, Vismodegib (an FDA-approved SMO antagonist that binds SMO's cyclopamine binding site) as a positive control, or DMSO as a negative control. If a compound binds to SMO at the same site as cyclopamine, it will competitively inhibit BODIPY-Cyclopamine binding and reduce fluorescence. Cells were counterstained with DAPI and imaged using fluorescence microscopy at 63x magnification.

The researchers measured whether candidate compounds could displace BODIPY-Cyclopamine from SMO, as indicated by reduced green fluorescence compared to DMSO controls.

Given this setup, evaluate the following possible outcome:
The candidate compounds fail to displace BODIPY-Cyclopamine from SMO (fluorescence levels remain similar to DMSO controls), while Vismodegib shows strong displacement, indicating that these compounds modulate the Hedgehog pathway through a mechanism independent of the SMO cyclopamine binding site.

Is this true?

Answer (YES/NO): NO